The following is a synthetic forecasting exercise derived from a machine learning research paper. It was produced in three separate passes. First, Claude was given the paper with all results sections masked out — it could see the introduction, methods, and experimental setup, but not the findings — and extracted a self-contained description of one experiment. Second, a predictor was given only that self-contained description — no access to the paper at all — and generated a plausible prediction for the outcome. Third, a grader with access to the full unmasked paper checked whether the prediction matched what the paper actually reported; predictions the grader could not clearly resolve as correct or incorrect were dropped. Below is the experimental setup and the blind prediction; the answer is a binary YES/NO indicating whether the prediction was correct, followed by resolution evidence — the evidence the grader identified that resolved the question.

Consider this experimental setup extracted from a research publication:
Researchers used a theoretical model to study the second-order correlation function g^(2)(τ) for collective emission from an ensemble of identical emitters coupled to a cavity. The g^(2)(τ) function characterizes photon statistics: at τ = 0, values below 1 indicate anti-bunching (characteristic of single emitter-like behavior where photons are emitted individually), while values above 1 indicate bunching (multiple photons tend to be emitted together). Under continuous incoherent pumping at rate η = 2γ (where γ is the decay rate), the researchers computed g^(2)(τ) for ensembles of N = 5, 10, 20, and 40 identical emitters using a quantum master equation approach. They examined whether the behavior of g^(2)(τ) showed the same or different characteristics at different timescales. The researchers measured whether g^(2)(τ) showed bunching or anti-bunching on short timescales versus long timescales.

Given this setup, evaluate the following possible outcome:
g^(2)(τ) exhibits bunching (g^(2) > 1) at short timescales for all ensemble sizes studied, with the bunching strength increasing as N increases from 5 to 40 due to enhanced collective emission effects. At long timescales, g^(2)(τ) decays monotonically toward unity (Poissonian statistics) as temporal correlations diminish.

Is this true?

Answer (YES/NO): NO